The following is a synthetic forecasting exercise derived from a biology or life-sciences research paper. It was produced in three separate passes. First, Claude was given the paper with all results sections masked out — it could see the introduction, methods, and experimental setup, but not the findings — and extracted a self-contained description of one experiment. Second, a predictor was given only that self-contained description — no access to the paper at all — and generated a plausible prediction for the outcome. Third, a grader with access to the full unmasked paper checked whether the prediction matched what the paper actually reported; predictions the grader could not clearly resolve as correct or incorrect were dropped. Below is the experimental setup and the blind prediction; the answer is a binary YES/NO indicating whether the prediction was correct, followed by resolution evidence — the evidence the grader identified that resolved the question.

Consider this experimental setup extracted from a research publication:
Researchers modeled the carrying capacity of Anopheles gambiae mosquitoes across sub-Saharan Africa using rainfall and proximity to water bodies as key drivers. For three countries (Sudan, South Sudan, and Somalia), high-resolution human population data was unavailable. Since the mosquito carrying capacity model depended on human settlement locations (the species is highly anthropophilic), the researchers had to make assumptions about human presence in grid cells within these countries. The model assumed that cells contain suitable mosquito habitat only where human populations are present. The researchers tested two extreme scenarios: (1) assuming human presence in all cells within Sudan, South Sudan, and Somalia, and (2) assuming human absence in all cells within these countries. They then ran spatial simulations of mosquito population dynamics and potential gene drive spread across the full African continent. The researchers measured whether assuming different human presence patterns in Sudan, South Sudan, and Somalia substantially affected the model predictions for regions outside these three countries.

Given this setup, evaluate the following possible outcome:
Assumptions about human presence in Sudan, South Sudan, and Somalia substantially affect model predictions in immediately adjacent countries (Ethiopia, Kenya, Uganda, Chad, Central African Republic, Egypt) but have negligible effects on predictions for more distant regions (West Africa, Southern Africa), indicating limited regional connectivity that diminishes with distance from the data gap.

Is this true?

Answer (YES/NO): NO